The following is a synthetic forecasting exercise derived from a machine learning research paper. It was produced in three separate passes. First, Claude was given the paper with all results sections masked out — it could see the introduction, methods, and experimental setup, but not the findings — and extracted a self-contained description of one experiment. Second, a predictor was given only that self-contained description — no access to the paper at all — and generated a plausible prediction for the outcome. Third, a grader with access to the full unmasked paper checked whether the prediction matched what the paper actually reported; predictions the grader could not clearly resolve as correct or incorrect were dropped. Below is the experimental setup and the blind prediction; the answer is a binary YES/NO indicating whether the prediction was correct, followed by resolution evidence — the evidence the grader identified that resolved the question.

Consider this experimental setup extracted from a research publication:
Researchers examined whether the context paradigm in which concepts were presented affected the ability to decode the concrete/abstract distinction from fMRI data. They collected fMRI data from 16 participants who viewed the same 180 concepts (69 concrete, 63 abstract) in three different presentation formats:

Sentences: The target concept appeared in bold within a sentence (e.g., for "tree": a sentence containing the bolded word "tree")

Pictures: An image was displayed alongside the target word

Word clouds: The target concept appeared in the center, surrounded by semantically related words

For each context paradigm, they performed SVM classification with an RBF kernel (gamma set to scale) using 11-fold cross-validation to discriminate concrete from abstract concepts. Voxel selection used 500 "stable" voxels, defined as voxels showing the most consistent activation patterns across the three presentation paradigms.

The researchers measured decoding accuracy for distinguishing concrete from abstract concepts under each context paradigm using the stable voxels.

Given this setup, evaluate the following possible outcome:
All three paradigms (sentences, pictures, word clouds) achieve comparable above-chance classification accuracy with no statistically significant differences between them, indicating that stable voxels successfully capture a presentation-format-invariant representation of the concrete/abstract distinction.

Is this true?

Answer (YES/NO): NO